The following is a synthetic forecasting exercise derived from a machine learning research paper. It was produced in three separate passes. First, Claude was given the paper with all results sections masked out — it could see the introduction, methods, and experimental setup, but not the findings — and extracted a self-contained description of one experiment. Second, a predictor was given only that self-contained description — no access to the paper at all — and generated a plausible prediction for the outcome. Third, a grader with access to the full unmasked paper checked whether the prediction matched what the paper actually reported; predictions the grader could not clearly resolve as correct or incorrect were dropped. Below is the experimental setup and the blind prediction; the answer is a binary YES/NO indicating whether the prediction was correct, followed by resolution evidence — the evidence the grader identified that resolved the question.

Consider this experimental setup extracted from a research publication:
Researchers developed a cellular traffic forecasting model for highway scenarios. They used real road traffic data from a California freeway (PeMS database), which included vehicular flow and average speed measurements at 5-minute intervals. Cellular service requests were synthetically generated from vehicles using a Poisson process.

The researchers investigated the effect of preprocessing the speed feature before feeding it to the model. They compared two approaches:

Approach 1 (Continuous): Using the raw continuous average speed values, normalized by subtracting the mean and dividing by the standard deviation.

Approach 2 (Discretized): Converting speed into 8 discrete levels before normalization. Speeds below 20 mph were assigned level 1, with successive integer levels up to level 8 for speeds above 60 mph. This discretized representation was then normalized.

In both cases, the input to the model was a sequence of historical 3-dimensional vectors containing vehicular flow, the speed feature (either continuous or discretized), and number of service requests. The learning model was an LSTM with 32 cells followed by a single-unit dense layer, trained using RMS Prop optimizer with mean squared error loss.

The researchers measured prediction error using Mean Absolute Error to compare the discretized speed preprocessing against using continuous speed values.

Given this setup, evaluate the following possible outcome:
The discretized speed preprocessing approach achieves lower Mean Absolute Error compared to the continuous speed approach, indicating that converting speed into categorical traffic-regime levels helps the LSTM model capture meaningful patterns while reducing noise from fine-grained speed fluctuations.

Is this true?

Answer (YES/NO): YES